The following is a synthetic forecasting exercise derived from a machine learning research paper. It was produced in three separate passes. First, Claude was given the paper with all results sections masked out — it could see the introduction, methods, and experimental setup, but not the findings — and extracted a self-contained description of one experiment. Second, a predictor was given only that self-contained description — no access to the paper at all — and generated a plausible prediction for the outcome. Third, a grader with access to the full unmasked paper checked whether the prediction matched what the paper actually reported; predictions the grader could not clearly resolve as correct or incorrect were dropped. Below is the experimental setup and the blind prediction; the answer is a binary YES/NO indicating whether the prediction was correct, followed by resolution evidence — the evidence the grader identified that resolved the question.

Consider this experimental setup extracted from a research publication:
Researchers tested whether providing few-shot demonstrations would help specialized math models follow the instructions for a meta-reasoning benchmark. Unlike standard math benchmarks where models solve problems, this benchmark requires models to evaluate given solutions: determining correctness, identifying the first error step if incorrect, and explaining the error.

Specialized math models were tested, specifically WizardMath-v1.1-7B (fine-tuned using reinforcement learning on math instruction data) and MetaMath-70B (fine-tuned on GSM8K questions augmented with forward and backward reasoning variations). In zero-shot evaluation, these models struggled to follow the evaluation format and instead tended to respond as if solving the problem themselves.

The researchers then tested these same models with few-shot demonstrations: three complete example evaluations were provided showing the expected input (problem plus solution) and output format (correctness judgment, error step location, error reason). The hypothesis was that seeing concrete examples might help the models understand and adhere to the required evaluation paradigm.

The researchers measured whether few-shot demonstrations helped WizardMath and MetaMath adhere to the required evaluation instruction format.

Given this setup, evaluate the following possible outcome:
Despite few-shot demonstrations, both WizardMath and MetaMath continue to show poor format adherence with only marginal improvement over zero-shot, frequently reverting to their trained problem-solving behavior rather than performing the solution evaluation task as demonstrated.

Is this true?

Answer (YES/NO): YES